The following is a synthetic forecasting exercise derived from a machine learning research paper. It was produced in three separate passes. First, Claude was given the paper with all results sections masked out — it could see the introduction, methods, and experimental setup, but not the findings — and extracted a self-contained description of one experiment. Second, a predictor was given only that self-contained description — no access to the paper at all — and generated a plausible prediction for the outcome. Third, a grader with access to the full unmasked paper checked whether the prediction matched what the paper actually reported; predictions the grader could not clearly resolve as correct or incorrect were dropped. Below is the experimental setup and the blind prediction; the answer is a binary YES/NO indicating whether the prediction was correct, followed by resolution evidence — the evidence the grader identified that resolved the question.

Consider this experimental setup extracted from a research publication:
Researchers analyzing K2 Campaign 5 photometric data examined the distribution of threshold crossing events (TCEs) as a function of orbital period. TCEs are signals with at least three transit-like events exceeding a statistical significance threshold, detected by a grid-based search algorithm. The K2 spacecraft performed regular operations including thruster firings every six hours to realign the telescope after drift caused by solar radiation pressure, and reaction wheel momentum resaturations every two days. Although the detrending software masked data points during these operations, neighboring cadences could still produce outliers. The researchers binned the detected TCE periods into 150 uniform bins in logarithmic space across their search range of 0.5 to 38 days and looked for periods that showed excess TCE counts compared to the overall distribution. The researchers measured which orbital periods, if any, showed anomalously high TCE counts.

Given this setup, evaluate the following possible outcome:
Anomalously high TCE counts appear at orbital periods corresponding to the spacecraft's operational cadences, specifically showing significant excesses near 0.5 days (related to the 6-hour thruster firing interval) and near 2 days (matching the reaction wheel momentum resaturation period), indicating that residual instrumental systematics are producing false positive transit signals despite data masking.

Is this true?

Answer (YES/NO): NO